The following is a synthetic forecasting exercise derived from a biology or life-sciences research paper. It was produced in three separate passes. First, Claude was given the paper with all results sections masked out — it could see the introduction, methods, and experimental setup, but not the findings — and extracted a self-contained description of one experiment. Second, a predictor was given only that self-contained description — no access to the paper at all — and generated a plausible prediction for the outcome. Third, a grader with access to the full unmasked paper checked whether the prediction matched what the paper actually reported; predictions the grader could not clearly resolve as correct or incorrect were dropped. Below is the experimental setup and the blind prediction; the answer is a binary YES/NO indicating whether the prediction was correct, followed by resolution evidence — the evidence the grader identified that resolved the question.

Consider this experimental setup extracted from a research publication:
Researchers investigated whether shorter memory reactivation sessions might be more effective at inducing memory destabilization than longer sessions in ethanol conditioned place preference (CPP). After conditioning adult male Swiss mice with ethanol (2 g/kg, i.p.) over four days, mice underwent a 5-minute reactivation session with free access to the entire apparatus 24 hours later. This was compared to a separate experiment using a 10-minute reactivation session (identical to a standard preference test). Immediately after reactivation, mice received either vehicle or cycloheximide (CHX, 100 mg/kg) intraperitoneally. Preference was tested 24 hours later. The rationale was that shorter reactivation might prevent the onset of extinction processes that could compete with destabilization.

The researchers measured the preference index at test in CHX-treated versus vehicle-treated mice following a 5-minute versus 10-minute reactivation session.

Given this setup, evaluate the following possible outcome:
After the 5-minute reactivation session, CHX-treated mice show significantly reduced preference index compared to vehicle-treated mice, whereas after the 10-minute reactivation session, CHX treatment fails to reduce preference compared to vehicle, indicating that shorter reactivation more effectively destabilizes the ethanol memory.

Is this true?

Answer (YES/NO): NO